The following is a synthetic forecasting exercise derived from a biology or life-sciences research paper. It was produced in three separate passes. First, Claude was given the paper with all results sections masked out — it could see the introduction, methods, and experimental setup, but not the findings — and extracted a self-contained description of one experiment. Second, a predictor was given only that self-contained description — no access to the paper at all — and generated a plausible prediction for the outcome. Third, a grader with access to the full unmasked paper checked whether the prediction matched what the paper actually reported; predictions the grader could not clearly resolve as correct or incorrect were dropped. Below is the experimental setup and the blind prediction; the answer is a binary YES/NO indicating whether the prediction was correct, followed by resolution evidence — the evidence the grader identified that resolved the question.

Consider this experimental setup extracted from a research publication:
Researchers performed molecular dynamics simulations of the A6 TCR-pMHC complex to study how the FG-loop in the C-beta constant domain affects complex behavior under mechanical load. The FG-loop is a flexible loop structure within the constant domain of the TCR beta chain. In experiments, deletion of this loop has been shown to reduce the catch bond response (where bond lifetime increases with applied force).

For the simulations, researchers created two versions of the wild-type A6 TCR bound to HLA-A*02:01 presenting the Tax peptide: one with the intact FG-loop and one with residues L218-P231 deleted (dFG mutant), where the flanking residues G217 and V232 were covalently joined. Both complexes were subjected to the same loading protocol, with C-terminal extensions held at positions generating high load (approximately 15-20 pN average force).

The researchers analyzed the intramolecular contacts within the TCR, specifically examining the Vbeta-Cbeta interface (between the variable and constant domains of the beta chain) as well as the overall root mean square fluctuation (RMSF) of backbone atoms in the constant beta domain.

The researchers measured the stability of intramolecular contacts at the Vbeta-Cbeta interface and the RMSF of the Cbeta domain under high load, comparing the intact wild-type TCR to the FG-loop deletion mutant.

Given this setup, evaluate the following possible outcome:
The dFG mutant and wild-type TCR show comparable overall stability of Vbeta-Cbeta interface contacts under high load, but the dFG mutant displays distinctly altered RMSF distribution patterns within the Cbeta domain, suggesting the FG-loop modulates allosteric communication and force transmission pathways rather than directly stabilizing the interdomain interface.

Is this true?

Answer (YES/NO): NO